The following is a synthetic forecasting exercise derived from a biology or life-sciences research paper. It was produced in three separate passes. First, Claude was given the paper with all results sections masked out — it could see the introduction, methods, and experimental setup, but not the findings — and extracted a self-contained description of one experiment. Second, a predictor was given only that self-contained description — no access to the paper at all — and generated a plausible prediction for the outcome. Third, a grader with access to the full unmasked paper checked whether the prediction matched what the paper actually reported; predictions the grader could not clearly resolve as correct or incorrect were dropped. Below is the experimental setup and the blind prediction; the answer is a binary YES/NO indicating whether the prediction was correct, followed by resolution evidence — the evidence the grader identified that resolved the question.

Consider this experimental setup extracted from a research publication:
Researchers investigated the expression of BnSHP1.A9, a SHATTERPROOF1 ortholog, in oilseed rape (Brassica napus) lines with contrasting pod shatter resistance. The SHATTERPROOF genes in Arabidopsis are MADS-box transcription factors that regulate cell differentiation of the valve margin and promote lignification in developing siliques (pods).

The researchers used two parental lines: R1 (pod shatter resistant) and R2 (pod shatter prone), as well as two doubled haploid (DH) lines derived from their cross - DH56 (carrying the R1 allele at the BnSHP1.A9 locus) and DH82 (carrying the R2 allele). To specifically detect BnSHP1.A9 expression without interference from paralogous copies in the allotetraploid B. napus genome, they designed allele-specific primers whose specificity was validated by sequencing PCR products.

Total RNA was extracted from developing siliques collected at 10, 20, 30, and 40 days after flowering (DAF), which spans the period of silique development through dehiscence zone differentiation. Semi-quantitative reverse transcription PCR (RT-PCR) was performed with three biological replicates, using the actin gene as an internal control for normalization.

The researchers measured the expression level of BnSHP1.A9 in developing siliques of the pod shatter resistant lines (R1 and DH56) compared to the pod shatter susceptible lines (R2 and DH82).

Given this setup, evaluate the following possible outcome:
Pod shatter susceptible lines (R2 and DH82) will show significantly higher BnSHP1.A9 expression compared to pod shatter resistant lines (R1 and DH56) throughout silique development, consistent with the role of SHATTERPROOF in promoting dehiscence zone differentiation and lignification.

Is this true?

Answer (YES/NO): NO